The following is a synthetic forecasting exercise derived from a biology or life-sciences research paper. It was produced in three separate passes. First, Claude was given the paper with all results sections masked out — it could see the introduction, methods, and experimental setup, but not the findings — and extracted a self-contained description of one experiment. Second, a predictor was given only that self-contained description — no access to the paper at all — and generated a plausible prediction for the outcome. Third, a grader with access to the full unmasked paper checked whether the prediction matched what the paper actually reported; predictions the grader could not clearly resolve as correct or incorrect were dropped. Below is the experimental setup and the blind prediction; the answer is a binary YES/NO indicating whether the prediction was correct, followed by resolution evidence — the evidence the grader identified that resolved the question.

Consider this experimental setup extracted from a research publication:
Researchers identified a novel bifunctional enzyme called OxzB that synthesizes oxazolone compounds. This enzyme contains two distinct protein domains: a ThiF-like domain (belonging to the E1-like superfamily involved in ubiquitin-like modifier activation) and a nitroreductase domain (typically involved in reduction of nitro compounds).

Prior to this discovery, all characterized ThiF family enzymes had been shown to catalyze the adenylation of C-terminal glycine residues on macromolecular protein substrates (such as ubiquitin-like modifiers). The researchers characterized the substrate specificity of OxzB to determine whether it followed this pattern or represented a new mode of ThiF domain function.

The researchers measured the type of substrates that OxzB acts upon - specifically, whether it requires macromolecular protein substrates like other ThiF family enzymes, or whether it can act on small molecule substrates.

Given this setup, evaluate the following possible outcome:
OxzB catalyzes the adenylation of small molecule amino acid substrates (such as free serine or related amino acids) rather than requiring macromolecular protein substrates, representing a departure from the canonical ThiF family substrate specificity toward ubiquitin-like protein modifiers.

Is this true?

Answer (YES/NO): NO